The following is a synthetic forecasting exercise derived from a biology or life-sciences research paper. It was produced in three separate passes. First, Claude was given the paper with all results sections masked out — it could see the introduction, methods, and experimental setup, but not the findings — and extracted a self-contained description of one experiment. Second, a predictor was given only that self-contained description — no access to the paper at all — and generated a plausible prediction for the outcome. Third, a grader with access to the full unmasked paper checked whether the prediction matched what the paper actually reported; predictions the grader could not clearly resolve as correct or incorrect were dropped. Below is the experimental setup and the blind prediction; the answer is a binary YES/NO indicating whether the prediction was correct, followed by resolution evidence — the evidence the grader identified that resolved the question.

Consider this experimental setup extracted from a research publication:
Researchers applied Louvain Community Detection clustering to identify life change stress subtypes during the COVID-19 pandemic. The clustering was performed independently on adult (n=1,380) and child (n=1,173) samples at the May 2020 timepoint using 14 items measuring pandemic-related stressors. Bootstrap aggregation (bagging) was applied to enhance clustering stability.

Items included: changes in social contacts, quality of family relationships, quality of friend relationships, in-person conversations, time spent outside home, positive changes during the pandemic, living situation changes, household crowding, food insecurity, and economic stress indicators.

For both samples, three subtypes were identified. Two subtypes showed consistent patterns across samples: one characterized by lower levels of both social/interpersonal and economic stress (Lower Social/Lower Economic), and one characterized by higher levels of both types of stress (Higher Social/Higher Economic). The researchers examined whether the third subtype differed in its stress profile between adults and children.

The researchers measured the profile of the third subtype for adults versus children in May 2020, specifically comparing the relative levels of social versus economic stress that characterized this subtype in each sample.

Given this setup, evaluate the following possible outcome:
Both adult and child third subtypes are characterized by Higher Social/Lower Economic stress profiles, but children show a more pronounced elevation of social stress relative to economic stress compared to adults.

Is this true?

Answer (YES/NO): NO